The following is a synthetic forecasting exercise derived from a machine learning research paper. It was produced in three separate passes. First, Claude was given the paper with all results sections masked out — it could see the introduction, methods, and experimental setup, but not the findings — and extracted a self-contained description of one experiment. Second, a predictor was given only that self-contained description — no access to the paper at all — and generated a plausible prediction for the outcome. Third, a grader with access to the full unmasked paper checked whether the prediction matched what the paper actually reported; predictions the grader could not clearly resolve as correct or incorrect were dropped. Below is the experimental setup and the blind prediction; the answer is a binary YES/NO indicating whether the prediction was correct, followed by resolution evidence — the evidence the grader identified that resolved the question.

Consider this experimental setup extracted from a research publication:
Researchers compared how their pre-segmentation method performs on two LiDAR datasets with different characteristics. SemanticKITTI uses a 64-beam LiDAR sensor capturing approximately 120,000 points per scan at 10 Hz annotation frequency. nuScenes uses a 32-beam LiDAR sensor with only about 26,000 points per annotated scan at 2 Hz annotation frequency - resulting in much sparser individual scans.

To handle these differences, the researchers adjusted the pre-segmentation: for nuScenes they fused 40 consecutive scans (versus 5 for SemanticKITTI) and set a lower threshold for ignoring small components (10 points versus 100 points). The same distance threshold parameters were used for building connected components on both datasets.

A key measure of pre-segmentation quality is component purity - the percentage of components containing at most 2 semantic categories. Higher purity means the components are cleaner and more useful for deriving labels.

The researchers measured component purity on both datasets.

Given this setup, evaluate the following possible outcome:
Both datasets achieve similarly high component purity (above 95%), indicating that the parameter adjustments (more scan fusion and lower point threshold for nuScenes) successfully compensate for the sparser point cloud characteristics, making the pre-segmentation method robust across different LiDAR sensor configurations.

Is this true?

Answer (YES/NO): NO